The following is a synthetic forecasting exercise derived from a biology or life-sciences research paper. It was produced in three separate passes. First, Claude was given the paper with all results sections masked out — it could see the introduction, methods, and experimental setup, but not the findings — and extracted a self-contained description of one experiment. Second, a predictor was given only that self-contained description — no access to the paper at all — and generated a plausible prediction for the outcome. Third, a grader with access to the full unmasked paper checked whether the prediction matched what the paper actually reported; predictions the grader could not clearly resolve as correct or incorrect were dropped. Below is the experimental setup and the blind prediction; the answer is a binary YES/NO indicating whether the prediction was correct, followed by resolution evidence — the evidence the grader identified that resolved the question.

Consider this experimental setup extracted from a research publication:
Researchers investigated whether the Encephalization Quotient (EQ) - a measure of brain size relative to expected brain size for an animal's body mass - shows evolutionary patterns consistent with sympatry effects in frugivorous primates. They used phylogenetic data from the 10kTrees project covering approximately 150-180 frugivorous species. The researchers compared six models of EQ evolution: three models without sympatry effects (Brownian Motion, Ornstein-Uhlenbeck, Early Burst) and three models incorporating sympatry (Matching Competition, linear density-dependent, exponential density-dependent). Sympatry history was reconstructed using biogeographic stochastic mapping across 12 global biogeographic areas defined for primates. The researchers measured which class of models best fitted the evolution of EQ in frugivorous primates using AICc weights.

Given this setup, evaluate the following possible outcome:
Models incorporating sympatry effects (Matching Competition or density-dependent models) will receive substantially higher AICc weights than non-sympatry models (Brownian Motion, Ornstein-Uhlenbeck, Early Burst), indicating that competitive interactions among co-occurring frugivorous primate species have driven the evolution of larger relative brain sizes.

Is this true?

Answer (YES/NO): NO